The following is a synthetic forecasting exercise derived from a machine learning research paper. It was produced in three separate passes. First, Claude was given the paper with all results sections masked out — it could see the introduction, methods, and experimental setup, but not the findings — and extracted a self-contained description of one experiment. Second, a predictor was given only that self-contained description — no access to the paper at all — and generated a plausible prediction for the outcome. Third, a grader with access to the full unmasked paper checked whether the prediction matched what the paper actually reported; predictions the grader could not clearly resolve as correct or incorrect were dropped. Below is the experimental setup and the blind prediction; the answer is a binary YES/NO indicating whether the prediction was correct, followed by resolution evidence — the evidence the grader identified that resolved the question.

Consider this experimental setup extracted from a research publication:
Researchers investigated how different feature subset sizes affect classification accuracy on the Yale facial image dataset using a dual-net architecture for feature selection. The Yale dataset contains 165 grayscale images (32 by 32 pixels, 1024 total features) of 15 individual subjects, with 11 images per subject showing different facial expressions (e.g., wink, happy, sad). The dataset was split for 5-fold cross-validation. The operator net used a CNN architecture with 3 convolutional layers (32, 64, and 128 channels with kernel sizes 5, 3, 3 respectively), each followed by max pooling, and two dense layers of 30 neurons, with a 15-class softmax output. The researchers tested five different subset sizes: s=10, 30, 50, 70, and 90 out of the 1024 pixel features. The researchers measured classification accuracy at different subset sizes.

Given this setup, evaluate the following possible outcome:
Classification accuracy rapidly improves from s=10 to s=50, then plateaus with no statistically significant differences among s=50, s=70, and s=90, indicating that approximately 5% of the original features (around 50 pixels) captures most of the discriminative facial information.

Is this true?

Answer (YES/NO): NO